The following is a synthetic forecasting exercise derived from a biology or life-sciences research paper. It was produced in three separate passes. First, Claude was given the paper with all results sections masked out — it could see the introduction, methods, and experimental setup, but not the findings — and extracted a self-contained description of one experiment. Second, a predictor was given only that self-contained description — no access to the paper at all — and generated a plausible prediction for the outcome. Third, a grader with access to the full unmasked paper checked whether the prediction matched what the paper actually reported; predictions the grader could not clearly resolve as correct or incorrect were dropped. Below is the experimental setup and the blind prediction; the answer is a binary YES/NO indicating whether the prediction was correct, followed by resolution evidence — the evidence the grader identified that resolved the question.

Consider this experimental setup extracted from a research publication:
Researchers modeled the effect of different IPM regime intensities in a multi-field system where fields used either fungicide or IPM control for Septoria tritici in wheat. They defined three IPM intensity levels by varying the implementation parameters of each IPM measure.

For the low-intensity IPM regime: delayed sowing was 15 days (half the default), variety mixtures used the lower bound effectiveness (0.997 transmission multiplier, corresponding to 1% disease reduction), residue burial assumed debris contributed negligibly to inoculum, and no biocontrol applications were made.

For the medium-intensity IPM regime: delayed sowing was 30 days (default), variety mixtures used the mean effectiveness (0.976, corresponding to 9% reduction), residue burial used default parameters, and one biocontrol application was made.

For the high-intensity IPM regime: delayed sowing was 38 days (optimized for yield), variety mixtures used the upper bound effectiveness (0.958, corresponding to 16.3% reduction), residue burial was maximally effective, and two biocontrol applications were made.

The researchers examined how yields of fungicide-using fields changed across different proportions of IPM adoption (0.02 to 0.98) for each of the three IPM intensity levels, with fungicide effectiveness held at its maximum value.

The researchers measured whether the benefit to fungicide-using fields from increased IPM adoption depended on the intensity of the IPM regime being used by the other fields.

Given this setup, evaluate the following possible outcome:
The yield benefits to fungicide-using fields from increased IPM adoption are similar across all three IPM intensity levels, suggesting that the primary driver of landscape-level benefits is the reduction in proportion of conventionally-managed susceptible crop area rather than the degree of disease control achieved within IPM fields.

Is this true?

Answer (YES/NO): NO